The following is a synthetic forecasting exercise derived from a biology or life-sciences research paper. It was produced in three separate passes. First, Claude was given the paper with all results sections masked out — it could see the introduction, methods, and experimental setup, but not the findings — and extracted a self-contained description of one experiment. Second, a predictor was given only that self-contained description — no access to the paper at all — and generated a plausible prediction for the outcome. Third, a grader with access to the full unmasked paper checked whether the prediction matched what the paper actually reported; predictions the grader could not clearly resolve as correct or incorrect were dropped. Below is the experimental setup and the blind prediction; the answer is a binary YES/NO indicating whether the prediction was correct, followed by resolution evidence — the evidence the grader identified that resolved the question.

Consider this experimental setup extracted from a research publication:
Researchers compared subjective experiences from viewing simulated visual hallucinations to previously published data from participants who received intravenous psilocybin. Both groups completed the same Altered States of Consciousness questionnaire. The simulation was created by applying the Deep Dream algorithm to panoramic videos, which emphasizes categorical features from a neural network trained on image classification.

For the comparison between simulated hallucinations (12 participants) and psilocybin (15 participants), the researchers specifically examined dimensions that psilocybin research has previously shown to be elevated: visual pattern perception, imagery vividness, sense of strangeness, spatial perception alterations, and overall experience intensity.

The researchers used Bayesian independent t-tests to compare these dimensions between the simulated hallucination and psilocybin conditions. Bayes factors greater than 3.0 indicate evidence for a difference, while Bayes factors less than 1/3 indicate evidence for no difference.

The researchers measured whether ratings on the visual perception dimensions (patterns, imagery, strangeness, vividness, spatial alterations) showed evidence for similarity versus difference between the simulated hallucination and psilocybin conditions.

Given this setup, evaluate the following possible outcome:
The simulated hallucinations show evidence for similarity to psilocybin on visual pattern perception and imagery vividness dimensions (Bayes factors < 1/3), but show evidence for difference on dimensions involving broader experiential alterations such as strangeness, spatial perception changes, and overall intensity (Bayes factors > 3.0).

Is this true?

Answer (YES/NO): NO